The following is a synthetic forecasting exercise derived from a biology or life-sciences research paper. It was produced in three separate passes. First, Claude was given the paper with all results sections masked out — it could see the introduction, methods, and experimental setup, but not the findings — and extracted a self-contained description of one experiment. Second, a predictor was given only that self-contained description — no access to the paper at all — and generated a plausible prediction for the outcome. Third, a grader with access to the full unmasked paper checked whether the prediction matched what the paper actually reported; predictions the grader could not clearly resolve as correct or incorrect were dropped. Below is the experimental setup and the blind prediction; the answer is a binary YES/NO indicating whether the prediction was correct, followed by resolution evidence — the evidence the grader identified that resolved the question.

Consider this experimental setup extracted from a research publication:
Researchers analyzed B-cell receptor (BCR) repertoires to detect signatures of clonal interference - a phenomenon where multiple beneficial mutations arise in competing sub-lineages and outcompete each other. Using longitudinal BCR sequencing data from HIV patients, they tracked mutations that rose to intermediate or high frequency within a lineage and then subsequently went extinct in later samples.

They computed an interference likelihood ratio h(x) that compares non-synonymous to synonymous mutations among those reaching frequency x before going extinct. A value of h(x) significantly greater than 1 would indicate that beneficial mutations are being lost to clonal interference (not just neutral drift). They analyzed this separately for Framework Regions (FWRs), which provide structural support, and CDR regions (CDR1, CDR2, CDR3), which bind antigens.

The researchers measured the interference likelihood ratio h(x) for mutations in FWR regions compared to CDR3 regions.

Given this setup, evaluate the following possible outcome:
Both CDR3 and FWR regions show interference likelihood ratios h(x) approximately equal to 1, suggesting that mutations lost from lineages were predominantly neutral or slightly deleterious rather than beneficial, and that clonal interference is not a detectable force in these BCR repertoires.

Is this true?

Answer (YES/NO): NO